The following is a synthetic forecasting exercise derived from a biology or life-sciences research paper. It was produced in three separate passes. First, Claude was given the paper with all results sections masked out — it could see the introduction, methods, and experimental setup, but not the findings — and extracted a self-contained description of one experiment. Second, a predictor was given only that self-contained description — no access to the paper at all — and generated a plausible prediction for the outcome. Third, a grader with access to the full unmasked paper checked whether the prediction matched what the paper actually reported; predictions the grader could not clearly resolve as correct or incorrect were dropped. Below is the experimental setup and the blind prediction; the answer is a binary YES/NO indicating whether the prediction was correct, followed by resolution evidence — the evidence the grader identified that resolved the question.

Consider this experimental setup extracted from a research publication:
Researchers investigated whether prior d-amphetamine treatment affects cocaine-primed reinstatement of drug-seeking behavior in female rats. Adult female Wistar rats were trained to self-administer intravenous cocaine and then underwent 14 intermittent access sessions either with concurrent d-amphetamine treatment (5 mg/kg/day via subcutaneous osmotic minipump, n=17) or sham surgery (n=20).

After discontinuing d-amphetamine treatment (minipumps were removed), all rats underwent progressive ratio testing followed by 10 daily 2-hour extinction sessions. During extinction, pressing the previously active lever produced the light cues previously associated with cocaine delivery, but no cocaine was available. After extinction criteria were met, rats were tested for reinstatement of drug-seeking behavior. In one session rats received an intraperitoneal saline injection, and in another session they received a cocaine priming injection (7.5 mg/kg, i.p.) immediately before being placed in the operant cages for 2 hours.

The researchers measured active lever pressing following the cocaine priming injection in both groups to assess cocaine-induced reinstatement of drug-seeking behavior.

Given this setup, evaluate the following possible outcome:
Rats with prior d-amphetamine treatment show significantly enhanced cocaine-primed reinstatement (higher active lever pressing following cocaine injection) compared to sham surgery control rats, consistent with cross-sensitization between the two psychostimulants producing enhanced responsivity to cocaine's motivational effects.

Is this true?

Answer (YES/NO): NO